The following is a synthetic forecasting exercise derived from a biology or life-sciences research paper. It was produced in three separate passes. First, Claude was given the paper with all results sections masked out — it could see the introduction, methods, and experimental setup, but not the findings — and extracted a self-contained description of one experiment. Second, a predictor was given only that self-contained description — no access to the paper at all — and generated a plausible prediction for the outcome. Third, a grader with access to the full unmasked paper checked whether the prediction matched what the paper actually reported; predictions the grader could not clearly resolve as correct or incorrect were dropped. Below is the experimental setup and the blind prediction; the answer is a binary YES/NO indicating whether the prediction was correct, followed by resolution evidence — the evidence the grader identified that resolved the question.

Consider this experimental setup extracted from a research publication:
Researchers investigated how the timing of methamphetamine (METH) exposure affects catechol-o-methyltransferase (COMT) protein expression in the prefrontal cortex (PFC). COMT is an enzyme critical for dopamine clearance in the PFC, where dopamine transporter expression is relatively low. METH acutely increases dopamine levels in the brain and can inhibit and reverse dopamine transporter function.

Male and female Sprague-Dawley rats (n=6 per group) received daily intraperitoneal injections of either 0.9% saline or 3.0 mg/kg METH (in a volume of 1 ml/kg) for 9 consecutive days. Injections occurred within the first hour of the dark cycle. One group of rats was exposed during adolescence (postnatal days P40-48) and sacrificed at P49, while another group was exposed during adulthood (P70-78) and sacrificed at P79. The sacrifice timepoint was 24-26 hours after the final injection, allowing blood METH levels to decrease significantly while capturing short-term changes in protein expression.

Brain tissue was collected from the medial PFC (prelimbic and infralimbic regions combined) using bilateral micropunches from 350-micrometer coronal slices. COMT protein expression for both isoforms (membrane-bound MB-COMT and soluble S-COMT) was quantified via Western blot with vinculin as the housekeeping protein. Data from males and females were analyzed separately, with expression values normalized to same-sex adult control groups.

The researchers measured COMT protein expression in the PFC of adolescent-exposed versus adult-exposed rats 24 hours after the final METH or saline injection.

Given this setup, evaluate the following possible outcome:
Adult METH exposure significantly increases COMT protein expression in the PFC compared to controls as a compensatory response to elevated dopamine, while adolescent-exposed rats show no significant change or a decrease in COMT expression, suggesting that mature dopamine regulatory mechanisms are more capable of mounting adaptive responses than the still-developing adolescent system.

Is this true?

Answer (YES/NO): NO